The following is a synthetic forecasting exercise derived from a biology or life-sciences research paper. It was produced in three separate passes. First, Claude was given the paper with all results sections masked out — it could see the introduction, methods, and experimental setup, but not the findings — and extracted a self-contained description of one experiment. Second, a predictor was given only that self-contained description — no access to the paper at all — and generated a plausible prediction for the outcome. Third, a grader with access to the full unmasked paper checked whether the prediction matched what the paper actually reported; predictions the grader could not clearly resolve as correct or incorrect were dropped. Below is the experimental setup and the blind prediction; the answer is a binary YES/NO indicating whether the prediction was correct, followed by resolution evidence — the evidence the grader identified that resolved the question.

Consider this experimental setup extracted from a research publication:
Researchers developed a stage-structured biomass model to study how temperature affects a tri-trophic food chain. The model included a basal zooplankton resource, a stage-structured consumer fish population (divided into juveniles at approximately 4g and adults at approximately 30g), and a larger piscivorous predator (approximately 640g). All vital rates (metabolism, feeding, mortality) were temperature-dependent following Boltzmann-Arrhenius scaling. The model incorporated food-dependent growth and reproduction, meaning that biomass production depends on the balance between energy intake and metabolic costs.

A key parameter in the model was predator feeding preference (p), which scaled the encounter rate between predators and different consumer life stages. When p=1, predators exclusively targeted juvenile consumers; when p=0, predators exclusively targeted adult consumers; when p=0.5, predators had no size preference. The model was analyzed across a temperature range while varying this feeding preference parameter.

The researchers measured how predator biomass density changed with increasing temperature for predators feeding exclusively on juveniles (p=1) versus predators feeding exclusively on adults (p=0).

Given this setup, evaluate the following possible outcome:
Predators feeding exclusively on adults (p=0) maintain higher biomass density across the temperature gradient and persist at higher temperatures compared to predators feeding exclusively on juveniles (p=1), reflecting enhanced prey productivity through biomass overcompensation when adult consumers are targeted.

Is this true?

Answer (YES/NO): NO